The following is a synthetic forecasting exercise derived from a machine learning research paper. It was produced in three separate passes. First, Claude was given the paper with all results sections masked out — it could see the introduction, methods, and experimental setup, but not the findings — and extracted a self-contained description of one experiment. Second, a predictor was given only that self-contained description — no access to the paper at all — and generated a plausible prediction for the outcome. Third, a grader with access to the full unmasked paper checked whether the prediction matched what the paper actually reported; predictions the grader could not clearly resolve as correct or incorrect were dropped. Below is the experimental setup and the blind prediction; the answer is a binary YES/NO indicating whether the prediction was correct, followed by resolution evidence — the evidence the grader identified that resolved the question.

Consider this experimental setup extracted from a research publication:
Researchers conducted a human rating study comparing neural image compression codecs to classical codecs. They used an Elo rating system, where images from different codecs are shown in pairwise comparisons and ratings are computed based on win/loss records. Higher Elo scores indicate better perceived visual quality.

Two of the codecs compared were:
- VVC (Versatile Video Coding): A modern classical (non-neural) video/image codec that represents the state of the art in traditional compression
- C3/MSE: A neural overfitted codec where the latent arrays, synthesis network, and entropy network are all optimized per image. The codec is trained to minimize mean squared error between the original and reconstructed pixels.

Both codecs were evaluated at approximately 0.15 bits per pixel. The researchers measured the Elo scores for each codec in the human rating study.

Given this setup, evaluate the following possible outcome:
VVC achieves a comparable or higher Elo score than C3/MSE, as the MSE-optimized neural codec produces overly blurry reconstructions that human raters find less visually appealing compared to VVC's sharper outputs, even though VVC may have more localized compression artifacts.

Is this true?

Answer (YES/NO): YES